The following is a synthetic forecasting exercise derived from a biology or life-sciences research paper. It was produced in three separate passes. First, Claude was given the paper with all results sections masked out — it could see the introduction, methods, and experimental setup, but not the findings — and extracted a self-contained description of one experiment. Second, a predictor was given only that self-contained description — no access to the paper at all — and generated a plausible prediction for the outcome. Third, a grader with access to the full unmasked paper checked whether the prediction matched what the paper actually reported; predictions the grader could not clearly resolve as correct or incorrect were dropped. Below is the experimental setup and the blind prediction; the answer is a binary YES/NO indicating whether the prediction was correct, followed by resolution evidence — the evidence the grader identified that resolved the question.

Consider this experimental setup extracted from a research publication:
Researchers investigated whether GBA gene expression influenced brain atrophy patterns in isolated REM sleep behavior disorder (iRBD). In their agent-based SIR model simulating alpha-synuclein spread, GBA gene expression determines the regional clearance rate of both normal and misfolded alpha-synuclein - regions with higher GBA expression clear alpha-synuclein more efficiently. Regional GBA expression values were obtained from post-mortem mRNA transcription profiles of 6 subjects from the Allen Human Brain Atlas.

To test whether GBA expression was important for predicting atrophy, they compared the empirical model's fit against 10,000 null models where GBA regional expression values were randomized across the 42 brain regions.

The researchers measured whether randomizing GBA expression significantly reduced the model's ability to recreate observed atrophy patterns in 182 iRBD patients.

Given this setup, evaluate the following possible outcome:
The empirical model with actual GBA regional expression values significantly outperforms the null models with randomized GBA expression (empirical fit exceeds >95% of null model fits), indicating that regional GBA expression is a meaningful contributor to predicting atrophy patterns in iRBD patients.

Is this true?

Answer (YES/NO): YES